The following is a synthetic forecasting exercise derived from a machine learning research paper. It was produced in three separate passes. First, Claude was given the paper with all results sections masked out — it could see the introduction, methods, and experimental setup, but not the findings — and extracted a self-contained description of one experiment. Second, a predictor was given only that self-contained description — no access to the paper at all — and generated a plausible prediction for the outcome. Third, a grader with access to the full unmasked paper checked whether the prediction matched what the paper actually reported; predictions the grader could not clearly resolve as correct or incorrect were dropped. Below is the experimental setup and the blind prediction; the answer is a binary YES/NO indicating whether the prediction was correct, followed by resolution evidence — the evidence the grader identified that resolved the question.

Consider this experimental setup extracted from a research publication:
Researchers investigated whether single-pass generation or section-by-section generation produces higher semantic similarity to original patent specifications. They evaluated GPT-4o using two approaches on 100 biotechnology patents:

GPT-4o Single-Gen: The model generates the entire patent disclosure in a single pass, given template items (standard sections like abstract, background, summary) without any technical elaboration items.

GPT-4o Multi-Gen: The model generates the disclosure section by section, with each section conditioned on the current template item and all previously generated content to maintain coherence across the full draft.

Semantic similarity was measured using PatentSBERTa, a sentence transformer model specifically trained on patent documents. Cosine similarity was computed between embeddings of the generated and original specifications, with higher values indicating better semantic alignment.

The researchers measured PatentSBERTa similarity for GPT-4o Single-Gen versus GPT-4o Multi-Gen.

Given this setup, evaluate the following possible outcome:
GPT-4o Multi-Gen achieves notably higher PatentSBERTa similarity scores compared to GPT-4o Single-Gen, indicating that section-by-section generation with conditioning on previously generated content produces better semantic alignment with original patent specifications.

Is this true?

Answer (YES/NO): YES